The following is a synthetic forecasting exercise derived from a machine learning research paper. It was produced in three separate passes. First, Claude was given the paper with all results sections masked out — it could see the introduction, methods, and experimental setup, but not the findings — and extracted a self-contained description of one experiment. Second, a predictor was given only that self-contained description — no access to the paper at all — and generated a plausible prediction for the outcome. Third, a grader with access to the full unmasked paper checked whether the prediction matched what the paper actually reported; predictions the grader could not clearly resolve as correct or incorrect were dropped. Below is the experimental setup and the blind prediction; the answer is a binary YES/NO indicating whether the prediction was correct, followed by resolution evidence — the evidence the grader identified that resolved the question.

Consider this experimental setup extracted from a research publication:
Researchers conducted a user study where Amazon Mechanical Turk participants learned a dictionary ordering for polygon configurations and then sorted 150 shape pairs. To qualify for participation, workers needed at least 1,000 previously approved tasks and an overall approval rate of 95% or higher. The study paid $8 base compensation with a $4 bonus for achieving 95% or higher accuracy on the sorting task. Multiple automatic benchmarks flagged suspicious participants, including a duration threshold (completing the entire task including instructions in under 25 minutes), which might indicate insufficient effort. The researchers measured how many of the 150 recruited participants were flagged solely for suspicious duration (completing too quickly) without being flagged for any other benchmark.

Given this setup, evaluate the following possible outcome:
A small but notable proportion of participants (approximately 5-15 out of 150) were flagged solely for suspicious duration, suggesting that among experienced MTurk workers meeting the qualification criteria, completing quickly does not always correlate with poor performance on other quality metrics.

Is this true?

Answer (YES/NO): NO